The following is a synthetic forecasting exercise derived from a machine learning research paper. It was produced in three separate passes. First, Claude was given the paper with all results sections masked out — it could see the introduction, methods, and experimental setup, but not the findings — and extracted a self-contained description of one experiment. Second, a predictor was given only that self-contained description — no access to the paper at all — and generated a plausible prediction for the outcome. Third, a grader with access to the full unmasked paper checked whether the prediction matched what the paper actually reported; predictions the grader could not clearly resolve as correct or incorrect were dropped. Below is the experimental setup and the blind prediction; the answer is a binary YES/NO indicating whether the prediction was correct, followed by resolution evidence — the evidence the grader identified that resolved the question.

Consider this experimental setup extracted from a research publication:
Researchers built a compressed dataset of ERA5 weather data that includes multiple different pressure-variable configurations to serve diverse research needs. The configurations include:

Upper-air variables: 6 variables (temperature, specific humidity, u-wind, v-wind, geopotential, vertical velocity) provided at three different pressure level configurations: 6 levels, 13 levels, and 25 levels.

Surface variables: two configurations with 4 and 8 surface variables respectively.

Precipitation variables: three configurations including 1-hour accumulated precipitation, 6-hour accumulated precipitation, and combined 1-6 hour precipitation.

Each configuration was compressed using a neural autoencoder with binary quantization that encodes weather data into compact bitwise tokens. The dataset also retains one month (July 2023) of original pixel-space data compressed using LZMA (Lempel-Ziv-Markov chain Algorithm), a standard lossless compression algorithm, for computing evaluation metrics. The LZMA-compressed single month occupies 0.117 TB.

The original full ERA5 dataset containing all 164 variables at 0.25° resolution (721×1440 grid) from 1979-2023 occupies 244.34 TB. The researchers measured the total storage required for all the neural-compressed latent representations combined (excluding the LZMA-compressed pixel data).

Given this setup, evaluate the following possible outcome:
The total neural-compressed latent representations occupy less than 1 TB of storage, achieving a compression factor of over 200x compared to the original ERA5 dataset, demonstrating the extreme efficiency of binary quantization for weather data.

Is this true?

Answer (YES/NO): YES